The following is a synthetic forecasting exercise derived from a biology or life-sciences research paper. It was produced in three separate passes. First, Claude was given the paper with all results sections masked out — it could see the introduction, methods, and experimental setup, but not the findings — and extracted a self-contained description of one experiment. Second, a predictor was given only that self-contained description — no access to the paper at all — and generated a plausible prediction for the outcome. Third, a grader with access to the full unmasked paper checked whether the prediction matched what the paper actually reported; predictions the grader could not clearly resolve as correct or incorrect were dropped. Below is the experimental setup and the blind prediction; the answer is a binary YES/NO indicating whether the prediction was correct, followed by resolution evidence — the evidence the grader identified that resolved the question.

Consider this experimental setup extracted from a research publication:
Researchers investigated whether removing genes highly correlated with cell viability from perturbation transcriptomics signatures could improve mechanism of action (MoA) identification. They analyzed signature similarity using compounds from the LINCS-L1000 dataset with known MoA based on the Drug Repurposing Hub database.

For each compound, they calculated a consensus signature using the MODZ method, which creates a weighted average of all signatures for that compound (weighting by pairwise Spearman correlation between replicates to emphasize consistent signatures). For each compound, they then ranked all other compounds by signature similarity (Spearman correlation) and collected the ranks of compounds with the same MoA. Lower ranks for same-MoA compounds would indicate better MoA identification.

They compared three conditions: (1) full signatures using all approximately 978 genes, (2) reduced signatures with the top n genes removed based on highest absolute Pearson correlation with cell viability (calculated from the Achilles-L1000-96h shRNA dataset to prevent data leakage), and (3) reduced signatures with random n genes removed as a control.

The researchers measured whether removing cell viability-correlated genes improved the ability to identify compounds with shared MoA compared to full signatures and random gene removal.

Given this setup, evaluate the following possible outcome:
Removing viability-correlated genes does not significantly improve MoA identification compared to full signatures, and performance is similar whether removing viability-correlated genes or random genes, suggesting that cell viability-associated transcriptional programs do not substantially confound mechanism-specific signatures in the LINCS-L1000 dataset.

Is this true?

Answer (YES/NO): NO